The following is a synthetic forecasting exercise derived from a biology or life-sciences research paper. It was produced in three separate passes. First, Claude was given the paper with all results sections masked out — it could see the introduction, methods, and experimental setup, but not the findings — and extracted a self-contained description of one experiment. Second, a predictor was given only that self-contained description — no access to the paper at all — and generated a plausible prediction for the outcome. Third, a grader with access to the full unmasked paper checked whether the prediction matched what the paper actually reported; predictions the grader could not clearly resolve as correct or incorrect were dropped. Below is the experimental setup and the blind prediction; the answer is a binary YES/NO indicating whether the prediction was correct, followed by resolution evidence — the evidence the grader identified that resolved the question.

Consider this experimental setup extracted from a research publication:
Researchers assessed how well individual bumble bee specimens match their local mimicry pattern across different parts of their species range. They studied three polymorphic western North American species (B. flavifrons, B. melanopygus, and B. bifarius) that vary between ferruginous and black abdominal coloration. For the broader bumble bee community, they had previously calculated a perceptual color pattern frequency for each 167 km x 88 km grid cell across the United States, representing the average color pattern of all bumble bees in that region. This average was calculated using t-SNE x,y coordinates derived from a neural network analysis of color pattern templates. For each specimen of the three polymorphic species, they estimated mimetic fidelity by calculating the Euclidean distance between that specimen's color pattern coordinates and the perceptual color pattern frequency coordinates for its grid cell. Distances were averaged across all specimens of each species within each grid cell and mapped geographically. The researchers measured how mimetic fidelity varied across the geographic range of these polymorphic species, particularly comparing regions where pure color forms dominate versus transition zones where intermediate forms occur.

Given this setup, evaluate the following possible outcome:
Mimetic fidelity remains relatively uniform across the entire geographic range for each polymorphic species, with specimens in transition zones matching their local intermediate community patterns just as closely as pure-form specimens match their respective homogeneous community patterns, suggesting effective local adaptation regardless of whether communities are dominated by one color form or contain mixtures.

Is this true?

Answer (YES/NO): NO